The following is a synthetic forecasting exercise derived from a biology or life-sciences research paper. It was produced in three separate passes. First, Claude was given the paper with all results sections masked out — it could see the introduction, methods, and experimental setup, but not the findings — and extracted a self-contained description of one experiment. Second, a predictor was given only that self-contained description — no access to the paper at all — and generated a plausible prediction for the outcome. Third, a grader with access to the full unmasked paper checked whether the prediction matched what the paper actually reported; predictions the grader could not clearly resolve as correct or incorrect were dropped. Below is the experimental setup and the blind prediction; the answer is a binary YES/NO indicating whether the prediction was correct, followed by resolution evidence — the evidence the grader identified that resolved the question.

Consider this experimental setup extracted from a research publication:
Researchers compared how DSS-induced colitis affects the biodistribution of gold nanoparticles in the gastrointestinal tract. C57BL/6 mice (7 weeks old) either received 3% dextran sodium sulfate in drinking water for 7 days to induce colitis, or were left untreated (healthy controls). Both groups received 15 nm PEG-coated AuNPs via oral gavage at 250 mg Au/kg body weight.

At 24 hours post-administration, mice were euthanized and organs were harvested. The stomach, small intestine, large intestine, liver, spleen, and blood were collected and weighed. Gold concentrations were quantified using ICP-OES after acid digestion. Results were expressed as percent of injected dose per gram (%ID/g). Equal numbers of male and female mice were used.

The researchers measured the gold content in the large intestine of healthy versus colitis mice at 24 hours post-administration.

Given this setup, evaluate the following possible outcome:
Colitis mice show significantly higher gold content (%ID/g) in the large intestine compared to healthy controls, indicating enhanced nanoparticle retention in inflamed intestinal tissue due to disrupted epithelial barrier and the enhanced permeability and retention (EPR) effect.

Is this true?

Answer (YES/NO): NO